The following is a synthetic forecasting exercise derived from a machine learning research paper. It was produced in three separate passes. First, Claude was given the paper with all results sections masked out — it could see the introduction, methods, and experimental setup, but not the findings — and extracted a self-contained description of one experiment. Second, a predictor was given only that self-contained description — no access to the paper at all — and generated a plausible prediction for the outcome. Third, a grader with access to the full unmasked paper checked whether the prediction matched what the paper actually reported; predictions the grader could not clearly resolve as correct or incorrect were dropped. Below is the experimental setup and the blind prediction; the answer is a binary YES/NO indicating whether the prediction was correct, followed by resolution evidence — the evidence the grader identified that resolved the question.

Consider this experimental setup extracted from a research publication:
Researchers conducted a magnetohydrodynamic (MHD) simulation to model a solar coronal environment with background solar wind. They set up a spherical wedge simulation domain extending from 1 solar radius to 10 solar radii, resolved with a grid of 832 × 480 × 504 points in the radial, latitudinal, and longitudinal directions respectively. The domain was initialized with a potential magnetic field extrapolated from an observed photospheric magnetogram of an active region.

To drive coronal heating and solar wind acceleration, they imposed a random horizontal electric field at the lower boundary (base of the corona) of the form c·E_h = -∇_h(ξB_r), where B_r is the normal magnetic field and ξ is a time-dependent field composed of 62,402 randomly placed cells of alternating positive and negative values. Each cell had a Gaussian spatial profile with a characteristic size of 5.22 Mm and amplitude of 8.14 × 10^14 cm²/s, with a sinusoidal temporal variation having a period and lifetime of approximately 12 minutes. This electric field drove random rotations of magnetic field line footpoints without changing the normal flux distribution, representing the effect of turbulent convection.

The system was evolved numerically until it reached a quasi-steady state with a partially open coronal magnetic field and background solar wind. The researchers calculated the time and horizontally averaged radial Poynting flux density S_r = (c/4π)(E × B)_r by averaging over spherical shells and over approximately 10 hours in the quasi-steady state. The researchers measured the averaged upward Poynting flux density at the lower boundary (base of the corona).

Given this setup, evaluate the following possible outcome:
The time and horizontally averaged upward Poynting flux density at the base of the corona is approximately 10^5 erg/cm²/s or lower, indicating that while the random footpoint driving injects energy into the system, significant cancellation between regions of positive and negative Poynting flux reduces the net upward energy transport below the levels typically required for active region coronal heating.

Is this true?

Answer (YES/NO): NO